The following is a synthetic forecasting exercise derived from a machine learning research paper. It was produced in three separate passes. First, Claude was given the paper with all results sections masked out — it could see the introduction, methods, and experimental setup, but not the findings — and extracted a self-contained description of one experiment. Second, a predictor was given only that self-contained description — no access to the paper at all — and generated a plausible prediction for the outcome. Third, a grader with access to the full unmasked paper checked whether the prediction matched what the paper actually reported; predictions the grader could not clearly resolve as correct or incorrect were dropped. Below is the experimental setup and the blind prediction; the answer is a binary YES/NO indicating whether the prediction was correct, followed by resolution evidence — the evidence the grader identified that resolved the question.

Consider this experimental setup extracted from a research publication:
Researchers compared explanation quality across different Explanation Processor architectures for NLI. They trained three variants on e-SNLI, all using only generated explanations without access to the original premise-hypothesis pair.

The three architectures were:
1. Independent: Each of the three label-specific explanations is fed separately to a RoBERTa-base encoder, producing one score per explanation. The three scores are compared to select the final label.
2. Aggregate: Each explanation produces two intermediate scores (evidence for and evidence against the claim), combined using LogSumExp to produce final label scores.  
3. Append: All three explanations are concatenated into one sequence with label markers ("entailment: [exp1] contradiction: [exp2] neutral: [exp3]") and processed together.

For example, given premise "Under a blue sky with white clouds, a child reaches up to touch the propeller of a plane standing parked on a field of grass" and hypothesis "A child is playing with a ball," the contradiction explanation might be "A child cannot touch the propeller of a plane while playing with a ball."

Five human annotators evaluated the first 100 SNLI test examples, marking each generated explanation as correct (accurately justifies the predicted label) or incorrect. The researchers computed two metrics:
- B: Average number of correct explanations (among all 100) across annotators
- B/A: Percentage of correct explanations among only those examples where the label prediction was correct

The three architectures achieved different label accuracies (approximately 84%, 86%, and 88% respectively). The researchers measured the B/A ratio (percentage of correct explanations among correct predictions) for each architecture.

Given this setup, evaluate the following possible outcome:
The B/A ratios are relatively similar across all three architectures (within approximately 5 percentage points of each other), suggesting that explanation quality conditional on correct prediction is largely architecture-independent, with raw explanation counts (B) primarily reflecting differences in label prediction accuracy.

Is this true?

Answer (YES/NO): YES